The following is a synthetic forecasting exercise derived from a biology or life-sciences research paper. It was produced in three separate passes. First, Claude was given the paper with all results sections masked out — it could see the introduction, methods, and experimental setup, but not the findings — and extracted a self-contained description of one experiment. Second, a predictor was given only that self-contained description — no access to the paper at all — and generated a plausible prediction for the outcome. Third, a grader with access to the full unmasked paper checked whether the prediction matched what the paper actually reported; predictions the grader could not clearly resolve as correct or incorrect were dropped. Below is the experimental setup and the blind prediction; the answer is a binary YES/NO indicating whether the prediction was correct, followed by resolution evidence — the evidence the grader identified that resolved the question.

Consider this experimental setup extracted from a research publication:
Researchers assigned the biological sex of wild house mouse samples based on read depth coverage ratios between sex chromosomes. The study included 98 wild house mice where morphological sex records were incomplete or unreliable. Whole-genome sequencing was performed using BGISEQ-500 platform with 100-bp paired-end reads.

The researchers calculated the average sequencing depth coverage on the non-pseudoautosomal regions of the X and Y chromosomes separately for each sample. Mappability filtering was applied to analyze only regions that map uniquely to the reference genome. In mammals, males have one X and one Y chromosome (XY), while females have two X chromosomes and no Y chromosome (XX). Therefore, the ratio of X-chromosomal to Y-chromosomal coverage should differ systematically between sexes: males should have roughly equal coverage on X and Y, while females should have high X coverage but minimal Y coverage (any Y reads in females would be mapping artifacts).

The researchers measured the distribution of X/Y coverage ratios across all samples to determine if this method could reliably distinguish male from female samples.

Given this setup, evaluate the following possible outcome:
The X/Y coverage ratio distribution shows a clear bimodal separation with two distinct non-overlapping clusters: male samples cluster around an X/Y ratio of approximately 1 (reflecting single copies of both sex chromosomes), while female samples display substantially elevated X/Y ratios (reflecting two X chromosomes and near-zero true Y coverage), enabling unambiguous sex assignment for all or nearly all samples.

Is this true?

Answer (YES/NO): YES